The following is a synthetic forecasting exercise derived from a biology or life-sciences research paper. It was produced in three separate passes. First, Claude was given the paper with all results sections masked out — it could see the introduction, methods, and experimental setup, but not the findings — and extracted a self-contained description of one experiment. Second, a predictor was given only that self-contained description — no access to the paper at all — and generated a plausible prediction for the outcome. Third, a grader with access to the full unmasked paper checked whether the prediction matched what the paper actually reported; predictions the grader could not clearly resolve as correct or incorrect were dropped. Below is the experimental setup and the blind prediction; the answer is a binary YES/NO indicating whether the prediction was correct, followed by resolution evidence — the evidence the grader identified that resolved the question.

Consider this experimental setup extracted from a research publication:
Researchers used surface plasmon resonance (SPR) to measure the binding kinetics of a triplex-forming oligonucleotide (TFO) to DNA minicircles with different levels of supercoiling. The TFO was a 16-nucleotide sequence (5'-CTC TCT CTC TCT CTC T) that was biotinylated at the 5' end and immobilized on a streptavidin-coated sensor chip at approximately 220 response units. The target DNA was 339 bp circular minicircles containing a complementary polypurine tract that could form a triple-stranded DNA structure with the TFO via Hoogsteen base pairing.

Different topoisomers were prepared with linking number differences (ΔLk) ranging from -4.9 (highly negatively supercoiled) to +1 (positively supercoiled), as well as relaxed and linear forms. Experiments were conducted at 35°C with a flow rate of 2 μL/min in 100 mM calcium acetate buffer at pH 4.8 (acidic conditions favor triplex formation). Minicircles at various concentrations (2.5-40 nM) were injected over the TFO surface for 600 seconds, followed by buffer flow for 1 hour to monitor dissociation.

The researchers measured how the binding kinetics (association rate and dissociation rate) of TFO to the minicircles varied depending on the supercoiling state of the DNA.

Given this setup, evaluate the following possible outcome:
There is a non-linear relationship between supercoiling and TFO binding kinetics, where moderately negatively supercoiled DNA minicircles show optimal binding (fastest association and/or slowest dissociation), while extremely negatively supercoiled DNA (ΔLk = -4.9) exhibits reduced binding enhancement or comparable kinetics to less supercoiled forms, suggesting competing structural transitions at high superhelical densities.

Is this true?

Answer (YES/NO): NO